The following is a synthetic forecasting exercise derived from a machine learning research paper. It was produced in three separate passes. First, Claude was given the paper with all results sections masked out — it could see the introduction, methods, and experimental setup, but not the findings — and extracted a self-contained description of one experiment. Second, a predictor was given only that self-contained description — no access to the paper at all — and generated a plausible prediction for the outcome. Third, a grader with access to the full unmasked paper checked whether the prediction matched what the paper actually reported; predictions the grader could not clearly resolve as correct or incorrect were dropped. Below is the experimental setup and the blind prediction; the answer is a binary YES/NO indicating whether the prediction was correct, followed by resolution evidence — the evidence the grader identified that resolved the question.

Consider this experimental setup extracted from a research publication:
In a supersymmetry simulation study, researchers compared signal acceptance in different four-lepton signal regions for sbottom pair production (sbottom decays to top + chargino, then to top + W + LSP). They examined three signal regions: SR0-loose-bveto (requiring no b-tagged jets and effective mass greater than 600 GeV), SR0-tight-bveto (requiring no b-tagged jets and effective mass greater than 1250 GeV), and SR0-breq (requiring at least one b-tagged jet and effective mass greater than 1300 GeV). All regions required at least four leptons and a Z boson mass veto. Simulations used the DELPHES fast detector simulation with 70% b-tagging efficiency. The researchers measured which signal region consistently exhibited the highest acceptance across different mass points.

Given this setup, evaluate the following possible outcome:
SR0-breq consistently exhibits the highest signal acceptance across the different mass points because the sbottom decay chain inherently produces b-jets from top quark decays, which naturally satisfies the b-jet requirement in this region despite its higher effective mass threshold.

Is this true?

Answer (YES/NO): NO